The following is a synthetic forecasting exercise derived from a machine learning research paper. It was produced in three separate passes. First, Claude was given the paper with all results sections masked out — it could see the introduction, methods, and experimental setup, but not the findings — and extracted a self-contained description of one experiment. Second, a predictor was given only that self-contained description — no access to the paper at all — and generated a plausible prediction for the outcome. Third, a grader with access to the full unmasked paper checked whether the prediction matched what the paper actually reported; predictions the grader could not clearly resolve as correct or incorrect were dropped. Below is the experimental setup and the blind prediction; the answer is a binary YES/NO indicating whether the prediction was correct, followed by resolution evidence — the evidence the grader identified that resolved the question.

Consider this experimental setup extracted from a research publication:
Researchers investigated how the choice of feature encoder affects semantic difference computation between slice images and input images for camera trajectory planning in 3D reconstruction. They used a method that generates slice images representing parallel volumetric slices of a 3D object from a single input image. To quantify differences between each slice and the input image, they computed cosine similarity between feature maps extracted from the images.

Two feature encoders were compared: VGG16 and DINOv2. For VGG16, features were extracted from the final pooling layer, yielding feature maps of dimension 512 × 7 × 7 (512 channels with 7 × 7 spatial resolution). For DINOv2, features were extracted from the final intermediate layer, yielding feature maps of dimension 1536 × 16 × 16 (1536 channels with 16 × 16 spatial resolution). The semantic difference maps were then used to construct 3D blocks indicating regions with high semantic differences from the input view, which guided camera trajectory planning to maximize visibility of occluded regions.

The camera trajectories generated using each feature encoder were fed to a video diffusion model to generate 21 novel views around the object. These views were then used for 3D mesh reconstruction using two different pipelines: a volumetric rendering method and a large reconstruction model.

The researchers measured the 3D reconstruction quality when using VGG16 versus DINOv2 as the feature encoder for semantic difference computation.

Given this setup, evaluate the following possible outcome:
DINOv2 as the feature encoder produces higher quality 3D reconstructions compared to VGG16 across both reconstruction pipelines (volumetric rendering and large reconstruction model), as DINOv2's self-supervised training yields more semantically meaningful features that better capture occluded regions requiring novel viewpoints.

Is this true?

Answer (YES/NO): NO